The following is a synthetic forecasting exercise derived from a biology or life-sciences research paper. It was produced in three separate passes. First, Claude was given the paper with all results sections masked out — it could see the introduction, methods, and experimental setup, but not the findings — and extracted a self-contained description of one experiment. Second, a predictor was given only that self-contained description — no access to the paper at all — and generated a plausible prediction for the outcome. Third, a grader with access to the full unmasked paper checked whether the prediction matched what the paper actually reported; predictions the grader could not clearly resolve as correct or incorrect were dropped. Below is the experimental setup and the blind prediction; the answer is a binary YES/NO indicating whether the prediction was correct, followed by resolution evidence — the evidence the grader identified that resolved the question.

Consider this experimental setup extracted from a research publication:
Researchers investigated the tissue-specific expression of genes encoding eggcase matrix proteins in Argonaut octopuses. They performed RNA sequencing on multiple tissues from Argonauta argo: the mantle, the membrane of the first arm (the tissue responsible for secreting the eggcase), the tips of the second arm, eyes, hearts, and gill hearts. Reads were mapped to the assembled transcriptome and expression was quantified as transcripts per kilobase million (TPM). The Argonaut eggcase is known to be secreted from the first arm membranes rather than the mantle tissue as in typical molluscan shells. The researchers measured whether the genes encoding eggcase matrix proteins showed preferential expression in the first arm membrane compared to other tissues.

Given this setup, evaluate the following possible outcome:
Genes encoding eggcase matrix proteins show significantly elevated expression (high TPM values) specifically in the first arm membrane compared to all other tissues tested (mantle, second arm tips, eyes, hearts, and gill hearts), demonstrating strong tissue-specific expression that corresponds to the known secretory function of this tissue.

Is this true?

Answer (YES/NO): NO